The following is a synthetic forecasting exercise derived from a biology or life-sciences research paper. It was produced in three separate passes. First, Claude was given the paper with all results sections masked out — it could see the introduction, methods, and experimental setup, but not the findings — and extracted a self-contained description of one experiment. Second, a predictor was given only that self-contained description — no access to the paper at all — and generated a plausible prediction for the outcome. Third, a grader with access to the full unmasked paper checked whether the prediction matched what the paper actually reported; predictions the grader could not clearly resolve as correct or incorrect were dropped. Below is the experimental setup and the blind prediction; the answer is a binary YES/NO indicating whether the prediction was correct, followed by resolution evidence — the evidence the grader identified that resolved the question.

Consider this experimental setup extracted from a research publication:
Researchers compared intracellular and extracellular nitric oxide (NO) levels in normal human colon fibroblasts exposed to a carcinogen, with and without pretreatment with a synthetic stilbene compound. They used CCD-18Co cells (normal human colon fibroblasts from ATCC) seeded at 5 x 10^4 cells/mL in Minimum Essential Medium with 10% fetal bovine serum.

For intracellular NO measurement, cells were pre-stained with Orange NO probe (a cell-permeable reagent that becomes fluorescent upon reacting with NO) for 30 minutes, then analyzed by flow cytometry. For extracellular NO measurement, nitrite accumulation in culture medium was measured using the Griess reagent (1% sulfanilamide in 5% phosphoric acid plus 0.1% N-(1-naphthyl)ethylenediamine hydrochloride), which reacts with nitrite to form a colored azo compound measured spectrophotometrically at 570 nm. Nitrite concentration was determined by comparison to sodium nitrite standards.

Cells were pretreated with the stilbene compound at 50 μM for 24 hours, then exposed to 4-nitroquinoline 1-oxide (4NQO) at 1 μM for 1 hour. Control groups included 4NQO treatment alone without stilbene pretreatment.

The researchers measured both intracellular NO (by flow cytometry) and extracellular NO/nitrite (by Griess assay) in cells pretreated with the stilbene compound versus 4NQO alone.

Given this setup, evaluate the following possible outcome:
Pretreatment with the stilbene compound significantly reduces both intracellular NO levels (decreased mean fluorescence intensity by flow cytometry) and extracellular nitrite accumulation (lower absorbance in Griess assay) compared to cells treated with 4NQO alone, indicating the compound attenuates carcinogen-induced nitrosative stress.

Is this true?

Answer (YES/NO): YES